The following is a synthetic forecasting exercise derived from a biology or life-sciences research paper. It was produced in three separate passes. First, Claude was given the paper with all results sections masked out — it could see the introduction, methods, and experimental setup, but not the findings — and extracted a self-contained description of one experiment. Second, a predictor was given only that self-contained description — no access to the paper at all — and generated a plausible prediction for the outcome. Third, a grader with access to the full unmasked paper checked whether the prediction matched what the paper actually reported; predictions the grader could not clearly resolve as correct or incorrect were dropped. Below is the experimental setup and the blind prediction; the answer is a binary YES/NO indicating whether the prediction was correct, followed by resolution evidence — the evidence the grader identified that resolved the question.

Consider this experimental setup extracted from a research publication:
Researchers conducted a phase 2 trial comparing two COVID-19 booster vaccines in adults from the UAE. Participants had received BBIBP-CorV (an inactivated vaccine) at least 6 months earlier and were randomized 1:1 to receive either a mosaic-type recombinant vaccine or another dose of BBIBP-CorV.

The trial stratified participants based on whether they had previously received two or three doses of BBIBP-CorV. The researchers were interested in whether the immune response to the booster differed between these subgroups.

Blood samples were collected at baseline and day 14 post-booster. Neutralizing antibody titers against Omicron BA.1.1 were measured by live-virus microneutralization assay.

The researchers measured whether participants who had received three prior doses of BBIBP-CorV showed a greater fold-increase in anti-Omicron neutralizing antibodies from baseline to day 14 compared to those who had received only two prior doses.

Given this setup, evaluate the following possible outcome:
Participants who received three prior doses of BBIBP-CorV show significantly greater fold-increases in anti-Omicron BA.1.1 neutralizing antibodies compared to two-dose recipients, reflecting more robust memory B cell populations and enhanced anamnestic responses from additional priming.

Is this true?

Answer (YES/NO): YES